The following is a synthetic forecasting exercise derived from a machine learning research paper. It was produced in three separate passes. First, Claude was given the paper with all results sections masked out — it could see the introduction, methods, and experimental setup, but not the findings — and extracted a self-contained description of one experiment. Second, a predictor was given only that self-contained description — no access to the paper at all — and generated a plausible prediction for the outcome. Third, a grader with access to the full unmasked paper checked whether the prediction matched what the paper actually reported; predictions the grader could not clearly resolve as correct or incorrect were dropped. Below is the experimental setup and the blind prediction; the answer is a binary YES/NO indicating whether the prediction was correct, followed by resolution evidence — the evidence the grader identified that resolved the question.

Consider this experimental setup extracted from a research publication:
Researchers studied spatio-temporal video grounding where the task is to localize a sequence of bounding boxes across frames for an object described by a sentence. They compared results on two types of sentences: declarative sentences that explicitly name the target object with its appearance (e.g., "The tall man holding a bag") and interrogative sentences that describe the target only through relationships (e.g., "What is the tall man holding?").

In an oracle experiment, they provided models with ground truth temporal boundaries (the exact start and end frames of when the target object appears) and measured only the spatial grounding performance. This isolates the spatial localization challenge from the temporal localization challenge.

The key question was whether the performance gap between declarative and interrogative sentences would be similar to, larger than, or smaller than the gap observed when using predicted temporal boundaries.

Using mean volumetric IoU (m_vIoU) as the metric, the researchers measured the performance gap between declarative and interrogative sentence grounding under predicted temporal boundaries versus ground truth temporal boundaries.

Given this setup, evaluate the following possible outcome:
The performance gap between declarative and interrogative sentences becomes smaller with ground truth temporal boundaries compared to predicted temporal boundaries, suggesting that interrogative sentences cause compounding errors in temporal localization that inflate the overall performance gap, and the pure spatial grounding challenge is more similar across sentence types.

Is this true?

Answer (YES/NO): NO